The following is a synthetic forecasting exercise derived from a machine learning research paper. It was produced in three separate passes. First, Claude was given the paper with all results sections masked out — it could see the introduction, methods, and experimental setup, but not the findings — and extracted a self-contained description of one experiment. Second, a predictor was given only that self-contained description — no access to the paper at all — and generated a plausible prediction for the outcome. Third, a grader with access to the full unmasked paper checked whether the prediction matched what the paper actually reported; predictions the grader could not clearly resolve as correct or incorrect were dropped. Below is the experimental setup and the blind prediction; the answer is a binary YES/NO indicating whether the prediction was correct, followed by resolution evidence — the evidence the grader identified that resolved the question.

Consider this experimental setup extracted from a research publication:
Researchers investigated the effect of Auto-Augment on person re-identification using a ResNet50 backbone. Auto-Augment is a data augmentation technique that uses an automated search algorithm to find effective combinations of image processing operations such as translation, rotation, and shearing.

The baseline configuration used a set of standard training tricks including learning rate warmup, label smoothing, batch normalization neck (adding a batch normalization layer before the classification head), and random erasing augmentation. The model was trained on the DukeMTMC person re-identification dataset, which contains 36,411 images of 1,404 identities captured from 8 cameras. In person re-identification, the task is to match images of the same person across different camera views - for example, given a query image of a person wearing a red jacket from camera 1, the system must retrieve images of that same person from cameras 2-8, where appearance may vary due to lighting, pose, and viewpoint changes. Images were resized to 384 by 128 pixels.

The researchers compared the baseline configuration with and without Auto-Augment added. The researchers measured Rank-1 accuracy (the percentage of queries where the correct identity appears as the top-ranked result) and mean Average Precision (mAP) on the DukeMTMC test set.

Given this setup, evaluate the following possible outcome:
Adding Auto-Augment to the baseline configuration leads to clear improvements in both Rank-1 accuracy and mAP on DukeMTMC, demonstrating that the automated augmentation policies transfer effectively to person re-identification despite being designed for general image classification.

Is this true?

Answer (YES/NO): NO